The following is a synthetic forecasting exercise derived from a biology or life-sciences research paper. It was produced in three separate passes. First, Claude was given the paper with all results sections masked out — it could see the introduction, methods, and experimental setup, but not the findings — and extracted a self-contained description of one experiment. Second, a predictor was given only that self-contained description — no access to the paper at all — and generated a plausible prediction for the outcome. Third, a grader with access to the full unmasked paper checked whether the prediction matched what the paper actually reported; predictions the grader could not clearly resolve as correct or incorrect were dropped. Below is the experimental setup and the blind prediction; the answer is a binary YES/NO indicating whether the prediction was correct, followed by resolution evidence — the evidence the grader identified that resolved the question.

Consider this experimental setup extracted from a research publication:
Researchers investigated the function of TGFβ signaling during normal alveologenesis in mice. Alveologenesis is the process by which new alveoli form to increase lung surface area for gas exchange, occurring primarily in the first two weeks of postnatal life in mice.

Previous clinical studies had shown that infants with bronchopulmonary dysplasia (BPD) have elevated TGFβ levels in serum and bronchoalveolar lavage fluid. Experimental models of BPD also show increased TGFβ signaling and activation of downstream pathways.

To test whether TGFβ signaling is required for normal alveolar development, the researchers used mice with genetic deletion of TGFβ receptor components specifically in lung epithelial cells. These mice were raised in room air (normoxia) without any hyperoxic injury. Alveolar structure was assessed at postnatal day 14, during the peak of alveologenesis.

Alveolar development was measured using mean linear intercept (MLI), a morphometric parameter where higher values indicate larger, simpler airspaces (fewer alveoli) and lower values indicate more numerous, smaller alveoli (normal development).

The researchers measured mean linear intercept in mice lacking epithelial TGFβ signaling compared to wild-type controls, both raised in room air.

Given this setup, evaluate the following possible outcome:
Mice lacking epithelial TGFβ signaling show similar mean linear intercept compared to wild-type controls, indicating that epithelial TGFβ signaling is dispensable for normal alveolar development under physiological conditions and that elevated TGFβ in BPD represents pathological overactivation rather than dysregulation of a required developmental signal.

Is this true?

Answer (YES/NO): NO